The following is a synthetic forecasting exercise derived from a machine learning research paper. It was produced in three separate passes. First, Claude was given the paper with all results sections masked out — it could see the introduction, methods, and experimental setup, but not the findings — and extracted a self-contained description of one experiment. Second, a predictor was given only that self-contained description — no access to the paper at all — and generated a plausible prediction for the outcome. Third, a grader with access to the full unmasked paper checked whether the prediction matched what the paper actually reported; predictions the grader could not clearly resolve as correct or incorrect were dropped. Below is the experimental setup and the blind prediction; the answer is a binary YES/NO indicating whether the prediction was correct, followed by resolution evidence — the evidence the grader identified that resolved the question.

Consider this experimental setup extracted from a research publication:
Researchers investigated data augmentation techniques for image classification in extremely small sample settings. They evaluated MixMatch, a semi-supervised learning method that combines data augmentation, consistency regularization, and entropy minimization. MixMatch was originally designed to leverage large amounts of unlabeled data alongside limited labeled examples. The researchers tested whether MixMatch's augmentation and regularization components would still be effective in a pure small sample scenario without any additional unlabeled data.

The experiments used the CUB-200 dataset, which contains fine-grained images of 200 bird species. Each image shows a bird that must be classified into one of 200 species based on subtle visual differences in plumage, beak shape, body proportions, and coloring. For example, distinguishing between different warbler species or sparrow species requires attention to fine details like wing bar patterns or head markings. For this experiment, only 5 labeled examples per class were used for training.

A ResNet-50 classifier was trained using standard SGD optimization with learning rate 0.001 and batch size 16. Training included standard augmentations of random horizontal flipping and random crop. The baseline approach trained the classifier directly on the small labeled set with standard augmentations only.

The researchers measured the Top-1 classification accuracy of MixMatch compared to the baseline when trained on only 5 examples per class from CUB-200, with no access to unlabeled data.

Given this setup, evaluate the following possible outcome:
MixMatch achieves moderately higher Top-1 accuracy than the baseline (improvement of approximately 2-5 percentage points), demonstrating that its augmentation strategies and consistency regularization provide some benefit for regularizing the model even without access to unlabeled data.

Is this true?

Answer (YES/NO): NO